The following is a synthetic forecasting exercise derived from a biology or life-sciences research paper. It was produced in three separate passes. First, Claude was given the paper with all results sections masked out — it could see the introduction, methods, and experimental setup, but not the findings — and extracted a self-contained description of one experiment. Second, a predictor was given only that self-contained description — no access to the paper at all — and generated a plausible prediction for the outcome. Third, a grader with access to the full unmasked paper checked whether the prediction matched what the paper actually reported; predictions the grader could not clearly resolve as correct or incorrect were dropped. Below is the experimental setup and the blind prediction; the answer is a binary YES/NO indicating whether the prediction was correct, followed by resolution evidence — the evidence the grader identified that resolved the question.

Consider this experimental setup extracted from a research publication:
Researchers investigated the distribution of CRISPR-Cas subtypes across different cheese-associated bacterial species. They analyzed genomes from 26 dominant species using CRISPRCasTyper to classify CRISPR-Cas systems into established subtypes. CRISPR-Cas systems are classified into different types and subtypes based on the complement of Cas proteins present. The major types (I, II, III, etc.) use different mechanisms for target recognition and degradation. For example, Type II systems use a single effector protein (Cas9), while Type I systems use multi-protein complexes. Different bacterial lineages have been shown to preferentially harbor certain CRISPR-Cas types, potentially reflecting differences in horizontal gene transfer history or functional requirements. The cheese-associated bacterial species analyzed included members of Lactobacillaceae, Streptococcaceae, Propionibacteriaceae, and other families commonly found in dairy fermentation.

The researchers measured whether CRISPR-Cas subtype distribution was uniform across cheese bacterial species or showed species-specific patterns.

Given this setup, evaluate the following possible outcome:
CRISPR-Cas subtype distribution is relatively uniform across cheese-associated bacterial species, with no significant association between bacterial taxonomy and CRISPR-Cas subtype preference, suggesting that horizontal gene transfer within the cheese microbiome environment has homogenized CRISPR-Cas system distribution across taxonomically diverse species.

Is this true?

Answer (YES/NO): NO